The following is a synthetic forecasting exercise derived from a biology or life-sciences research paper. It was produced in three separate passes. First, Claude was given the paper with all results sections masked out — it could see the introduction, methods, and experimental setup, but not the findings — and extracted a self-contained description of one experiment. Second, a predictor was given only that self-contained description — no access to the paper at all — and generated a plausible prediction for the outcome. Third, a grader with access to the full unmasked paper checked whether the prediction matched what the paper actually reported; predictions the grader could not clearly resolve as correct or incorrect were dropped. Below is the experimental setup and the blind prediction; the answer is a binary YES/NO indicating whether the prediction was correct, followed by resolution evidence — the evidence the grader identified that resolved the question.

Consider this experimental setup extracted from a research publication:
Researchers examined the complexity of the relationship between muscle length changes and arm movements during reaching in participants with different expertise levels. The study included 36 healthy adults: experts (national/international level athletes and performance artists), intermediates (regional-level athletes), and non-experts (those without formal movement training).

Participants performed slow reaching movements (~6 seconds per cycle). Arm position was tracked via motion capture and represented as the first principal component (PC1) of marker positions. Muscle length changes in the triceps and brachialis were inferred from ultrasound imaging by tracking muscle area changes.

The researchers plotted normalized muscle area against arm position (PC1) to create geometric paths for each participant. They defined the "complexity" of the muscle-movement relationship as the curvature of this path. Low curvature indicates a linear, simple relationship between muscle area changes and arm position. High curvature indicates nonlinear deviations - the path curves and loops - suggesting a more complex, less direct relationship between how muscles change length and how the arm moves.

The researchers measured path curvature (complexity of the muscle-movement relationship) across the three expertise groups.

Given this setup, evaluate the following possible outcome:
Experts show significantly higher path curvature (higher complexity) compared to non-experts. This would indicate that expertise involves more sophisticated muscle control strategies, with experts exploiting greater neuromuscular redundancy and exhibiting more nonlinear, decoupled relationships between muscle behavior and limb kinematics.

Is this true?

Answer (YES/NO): NO